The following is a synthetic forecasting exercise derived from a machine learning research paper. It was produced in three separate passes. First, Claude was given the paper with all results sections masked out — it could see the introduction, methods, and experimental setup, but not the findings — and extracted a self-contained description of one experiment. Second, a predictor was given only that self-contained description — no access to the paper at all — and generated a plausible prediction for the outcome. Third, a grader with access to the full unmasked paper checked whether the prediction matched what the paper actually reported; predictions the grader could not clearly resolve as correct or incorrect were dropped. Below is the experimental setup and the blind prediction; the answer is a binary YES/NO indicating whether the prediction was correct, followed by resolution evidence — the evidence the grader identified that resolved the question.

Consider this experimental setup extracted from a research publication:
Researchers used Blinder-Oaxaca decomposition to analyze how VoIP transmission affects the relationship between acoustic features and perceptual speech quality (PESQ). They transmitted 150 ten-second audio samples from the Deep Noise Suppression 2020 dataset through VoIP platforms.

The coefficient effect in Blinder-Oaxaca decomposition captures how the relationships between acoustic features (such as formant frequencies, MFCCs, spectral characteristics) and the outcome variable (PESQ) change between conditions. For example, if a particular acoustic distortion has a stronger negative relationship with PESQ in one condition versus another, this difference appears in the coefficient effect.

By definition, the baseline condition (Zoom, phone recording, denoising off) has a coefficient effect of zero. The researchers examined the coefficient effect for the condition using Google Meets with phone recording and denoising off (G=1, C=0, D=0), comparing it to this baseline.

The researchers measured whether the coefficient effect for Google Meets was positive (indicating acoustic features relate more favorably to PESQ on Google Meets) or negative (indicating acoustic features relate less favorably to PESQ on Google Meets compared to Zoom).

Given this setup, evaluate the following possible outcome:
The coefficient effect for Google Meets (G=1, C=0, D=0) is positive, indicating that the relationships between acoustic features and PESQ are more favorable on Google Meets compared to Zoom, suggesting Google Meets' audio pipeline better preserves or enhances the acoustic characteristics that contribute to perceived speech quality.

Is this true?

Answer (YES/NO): NO